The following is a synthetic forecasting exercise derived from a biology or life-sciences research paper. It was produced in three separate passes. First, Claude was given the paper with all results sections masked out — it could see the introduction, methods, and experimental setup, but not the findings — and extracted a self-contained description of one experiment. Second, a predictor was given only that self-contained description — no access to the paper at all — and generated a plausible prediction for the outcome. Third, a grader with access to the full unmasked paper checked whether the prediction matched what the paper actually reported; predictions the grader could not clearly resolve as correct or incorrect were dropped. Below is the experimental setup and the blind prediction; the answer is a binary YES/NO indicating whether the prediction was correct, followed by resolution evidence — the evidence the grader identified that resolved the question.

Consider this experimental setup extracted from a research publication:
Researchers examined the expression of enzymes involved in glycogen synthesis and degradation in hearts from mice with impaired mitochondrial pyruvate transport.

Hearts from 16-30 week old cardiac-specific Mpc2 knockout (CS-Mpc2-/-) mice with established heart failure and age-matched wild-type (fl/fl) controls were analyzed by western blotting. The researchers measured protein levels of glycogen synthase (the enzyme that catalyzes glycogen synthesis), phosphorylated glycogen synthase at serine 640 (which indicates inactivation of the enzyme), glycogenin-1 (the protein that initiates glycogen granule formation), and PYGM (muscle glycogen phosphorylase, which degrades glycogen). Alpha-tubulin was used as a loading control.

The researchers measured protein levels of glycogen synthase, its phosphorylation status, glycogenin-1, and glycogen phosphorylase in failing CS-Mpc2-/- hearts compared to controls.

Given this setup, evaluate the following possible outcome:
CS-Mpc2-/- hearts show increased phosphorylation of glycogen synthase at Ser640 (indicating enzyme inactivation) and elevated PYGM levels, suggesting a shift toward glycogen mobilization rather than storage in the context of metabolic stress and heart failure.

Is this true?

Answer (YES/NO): NO